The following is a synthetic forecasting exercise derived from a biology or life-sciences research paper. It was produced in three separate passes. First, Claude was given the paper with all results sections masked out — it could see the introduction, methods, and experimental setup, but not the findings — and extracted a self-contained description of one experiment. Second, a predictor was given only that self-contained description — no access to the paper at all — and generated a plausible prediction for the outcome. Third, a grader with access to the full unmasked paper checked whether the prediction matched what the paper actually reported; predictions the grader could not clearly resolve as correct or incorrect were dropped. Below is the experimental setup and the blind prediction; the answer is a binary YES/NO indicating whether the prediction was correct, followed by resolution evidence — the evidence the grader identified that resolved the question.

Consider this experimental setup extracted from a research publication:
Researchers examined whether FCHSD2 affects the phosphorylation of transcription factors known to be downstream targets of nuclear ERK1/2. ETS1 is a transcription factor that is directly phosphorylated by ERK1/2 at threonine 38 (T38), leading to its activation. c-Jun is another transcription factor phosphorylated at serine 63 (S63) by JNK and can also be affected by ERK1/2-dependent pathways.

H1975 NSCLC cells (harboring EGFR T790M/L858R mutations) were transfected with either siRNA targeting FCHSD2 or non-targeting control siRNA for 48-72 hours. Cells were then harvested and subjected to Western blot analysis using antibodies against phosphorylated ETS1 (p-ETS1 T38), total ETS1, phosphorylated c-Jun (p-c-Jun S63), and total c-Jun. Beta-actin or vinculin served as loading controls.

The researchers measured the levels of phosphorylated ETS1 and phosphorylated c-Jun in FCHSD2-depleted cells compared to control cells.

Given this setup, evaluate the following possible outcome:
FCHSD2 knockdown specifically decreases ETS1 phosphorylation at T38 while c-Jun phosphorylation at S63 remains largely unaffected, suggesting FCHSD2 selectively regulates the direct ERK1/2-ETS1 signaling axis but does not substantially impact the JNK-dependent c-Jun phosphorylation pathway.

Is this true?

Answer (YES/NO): NO